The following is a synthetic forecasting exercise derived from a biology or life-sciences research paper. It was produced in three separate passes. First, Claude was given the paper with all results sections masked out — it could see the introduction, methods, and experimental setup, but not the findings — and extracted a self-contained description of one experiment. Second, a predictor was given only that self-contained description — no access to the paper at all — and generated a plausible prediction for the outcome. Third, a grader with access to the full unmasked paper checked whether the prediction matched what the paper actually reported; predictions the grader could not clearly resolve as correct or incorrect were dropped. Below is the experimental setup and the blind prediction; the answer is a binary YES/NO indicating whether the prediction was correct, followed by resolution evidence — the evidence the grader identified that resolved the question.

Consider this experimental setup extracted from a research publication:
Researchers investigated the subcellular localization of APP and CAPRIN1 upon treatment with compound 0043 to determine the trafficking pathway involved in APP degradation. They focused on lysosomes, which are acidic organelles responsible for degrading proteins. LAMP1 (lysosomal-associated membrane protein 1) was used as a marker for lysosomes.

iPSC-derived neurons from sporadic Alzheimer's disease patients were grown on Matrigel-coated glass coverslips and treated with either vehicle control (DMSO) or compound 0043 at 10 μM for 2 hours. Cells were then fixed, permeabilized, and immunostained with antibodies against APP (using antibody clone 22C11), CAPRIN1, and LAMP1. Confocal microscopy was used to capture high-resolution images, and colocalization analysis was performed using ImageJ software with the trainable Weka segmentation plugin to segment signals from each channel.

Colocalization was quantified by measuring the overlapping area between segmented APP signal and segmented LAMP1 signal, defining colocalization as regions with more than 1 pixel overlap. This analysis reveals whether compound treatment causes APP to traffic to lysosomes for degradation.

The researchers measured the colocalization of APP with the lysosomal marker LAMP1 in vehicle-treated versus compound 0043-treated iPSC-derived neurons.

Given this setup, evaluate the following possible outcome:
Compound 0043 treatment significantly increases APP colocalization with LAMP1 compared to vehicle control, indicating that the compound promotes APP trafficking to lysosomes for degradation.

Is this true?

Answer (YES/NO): YES